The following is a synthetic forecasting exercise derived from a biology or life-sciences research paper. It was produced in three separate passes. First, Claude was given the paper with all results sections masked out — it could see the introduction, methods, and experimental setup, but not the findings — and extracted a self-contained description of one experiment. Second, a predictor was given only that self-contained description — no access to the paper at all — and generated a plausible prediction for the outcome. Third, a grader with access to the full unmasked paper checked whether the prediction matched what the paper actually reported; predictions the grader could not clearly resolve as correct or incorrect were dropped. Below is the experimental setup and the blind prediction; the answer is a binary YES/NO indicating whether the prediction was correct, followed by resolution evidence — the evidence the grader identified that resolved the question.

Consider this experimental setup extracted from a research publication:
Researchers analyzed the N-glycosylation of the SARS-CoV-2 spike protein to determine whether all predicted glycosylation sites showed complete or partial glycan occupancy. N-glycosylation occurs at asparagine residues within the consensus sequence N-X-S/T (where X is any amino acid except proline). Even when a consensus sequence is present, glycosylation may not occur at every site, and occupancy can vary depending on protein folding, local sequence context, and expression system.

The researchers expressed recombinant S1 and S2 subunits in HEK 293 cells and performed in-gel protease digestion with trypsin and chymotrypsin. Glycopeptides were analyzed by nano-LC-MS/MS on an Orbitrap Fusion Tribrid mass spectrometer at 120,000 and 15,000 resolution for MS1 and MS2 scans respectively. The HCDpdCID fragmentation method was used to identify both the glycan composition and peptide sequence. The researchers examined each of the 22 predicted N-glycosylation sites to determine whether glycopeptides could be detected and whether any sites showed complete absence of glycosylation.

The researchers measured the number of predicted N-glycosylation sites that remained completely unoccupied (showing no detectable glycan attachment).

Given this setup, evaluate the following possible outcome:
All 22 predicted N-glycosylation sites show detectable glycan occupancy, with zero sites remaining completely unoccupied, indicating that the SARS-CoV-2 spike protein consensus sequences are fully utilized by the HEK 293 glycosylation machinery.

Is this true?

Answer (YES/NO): NO